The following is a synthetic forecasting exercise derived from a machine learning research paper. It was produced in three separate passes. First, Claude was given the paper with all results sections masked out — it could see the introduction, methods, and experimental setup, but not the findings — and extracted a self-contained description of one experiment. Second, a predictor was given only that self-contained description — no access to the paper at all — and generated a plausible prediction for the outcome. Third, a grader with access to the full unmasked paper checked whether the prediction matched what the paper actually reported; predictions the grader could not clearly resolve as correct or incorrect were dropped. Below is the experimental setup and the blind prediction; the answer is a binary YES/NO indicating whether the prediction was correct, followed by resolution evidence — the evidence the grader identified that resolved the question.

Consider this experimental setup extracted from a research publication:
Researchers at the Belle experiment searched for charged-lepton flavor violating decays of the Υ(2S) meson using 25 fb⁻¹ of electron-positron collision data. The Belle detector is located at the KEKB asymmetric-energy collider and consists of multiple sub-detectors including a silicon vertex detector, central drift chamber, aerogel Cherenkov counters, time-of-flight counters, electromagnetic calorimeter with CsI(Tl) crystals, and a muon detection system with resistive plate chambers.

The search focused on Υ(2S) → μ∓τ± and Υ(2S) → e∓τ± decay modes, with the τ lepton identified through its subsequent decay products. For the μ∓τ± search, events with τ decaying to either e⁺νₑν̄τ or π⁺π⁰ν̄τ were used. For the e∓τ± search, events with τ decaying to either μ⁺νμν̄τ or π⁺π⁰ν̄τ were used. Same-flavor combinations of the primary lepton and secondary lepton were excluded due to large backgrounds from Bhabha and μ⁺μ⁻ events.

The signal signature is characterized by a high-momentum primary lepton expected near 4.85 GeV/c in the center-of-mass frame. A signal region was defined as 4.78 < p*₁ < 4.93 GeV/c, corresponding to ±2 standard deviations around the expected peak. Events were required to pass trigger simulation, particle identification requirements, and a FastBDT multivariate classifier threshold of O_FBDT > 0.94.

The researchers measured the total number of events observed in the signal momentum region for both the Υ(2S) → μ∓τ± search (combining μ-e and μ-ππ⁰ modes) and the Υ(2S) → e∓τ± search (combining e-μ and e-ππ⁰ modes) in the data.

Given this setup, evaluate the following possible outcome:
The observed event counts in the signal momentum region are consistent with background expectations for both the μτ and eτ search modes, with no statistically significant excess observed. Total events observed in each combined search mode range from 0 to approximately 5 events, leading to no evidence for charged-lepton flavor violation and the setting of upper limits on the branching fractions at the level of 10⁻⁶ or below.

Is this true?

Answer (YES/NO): NO